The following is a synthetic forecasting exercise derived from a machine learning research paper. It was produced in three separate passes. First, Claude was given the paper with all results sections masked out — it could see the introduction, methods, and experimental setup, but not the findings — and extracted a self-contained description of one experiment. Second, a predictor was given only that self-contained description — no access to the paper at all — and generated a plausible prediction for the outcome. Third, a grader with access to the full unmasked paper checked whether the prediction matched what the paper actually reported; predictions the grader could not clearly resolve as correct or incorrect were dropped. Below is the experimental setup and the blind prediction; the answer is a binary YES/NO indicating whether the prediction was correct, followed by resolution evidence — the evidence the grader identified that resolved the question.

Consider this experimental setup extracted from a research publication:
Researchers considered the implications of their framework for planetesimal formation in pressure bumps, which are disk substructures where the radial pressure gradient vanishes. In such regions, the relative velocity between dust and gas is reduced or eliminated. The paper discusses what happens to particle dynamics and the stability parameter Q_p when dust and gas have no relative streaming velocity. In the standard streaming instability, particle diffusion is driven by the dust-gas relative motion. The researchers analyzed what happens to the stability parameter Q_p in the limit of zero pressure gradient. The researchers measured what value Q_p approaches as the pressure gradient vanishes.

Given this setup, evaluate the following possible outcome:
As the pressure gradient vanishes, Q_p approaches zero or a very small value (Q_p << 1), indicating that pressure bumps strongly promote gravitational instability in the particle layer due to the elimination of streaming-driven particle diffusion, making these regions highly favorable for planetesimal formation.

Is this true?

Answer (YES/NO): YES